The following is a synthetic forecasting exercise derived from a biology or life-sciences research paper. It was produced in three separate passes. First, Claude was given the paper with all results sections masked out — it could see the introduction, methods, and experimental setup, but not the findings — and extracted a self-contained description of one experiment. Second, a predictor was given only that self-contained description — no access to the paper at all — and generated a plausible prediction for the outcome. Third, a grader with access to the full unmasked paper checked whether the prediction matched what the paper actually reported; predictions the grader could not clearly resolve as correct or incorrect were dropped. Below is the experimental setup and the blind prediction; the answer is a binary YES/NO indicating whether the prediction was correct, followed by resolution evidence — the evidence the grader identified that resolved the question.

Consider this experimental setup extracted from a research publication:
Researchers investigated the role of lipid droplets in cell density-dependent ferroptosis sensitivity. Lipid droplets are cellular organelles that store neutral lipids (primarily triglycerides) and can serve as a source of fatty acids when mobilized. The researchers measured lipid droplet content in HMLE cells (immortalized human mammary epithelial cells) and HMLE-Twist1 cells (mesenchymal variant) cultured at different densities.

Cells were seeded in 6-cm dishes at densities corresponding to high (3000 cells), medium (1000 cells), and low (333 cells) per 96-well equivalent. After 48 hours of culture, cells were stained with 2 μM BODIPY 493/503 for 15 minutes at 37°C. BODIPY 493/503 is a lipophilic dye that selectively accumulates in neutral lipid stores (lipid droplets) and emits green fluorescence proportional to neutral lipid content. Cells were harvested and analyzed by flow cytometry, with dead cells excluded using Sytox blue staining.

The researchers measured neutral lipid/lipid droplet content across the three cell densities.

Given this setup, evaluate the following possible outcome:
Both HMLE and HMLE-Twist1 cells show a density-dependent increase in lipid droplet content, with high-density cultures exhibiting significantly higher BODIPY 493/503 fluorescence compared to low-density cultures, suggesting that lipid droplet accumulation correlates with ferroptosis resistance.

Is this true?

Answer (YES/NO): YES